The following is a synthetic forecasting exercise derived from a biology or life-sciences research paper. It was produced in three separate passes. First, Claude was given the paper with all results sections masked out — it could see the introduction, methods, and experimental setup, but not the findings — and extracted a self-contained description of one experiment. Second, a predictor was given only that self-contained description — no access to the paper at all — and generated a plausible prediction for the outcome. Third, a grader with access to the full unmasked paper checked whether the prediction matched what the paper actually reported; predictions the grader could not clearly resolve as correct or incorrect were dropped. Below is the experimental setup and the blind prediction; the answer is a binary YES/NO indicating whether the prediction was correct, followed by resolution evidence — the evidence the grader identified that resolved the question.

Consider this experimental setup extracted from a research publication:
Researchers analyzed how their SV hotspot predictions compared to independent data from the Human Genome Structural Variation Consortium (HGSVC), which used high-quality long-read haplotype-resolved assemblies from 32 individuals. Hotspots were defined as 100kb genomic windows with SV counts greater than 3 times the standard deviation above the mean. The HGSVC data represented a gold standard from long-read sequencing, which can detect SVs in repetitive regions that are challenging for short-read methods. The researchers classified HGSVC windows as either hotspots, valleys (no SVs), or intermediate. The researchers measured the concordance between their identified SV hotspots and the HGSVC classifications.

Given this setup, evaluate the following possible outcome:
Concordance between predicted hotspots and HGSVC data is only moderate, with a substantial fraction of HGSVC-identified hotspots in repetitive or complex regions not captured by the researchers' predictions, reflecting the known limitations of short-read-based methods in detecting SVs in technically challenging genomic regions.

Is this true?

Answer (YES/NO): NO